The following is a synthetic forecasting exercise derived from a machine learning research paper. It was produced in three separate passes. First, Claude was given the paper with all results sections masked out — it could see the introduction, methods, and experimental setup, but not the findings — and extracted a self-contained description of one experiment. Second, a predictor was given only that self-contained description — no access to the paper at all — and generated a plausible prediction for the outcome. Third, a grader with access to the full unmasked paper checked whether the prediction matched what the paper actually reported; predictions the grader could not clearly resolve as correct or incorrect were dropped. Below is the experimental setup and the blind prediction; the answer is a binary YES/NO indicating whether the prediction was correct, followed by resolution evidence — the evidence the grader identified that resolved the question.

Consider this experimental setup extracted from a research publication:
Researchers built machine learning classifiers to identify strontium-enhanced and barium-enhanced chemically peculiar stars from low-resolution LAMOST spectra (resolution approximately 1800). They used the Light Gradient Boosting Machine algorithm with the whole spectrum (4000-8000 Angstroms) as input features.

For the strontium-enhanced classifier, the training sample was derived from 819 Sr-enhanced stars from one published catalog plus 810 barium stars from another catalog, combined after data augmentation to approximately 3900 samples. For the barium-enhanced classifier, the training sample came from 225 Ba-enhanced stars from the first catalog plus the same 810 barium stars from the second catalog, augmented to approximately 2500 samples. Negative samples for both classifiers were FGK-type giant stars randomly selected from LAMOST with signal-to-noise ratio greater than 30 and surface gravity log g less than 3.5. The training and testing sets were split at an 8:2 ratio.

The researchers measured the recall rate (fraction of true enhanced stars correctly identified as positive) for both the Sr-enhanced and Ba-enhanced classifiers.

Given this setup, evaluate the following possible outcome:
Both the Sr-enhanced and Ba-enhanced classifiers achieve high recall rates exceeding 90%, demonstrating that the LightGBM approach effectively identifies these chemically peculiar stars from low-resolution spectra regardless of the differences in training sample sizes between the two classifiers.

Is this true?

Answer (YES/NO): YES